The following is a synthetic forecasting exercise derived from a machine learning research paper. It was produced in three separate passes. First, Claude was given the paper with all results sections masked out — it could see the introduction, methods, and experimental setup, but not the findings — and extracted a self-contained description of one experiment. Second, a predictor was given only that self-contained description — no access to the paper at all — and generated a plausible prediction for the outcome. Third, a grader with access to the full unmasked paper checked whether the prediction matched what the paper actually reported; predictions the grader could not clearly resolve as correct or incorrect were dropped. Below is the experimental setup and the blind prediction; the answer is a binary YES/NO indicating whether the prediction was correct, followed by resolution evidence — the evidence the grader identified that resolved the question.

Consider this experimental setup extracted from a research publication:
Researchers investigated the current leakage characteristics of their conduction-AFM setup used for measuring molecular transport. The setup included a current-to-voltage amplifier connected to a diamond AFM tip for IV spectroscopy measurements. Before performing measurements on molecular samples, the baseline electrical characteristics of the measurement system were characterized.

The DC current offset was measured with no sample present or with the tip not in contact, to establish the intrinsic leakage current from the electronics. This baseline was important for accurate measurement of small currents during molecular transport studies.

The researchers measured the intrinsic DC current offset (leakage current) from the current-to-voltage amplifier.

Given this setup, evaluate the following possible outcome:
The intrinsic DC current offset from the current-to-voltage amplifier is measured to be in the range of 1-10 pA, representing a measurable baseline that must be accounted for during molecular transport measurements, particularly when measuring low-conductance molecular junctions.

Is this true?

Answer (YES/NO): YES